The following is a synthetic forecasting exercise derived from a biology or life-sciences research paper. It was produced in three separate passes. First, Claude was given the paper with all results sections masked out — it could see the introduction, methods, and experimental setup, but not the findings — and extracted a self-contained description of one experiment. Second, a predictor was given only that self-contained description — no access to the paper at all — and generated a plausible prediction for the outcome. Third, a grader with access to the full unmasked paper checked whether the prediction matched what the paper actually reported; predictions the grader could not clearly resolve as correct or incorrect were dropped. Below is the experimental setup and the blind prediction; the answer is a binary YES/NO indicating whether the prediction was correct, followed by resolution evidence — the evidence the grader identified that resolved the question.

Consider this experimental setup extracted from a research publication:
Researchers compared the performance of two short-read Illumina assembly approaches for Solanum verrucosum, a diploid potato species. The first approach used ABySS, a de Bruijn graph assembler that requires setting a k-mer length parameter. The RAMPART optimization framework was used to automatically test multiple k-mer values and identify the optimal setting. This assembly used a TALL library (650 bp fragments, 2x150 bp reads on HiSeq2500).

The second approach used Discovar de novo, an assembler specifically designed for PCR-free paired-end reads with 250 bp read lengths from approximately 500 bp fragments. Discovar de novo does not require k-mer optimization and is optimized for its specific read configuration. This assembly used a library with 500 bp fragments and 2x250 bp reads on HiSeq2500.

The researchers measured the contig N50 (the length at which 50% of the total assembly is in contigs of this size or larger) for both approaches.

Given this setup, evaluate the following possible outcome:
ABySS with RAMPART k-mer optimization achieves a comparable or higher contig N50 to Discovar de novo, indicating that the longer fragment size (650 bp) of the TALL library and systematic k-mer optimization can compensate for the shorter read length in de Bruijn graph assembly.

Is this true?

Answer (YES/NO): YES